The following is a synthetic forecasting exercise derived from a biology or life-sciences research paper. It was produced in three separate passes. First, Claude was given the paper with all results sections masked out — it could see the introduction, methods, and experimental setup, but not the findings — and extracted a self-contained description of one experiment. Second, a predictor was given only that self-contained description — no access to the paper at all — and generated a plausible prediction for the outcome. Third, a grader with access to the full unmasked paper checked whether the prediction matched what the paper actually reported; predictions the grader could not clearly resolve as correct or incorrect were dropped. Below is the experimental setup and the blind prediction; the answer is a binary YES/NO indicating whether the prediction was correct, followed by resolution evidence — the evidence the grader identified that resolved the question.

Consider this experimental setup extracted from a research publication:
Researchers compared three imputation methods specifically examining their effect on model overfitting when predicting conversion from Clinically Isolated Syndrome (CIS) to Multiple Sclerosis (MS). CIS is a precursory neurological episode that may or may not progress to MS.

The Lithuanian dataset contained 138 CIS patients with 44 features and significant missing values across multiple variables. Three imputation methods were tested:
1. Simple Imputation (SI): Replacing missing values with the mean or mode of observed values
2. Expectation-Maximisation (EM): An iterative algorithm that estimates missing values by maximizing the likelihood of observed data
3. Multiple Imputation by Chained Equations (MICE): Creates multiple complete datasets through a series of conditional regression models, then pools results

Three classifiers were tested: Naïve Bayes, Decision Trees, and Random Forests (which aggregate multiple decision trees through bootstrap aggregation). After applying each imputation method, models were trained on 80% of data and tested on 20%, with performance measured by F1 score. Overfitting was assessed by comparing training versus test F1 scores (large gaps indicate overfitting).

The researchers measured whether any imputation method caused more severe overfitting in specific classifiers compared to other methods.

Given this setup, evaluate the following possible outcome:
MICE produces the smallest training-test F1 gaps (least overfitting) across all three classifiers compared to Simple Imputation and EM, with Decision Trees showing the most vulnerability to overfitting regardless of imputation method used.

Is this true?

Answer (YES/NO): NO